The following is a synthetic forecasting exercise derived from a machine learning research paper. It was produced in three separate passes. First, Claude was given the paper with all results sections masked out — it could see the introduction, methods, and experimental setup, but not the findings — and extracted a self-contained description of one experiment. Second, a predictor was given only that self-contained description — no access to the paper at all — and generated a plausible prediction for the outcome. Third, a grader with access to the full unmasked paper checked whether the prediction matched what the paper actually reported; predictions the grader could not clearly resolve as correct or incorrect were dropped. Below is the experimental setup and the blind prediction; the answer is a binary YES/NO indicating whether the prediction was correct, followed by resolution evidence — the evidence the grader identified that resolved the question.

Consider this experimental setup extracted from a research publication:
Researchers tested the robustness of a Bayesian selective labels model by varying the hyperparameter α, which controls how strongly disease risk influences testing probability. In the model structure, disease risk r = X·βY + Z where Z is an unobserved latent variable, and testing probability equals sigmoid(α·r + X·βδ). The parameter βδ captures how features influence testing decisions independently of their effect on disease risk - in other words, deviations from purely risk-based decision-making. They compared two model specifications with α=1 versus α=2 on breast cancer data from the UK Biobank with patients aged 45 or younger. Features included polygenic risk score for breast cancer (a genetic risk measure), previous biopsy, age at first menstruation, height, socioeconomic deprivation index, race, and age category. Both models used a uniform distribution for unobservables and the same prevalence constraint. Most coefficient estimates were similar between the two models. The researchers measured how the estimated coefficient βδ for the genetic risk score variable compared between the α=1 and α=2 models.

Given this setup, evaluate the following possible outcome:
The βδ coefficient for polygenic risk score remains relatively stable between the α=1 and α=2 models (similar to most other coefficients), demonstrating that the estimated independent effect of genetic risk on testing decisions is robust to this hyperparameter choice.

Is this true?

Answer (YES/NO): NO